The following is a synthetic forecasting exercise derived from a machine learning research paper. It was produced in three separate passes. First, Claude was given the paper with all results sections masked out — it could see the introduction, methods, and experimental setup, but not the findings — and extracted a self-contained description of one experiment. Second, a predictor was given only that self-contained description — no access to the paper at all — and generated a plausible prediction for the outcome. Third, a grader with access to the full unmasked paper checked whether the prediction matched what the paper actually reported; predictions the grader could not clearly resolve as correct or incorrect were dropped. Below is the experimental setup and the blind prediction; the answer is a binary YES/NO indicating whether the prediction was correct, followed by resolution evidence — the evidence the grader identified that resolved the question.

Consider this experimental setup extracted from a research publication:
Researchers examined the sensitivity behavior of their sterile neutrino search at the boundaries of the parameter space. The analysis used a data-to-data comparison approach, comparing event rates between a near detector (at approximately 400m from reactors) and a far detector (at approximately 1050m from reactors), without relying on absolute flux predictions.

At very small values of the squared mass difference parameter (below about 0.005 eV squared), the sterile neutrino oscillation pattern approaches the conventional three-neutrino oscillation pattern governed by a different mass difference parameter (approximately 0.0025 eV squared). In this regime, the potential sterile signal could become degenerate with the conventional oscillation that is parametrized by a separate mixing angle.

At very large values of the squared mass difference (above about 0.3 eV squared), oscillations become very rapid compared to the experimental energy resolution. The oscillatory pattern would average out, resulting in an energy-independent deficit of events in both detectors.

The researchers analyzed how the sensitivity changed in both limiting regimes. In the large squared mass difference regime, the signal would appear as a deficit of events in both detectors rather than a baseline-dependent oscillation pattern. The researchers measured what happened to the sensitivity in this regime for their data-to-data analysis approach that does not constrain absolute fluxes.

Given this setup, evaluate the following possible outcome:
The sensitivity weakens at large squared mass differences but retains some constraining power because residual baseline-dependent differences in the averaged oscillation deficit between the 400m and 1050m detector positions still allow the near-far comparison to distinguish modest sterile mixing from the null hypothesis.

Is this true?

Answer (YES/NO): NO